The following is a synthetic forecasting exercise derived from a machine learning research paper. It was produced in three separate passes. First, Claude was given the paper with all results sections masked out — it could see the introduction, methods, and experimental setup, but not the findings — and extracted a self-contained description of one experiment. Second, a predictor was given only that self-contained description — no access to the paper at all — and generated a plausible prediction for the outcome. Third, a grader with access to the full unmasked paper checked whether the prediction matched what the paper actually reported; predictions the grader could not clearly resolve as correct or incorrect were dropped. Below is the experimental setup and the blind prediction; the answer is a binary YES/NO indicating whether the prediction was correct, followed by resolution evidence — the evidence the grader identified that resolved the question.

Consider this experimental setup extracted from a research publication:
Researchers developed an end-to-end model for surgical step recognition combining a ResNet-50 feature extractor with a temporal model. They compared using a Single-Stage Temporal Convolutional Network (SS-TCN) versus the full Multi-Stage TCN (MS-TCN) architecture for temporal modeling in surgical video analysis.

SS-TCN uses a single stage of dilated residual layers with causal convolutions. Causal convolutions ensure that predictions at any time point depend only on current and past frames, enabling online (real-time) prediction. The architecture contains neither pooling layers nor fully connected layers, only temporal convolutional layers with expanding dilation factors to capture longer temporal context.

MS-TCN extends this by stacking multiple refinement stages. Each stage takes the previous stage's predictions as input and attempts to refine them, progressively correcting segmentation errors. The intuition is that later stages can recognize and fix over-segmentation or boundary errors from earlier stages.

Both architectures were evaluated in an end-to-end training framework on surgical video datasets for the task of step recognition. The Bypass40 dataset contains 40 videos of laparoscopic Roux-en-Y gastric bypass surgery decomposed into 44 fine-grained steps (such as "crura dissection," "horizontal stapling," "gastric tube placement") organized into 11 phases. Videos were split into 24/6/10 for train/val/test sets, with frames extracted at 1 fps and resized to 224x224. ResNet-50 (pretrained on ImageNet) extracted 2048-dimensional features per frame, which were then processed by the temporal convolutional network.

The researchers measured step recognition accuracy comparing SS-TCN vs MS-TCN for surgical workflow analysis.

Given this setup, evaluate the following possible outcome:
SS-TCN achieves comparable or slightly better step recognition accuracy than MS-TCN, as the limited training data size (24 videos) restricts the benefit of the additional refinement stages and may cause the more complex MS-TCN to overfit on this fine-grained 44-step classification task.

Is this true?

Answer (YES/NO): YES